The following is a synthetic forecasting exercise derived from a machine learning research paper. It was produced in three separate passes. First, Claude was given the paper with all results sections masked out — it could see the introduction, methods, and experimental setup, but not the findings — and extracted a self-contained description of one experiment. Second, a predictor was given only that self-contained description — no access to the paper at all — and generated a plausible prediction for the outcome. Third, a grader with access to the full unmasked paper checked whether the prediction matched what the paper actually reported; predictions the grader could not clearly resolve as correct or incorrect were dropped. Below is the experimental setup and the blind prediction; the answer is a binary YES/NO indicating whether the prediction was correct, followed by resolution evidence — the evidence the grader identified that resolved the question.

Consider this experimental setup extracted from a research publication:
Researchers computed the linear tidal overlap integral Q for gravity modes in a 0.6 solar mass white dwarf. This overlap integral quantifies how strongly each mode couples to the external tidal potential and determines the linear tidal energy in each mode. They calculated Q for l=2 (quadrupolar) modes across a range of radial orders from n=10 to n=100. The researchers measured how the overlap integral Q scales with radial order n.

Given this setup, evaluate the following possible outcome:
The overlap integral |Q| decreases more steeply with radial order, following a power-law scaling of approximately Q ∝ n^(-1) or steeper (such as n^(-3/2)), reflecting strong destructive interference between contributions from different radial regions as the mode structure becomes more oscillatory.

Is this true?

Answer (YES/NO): NO